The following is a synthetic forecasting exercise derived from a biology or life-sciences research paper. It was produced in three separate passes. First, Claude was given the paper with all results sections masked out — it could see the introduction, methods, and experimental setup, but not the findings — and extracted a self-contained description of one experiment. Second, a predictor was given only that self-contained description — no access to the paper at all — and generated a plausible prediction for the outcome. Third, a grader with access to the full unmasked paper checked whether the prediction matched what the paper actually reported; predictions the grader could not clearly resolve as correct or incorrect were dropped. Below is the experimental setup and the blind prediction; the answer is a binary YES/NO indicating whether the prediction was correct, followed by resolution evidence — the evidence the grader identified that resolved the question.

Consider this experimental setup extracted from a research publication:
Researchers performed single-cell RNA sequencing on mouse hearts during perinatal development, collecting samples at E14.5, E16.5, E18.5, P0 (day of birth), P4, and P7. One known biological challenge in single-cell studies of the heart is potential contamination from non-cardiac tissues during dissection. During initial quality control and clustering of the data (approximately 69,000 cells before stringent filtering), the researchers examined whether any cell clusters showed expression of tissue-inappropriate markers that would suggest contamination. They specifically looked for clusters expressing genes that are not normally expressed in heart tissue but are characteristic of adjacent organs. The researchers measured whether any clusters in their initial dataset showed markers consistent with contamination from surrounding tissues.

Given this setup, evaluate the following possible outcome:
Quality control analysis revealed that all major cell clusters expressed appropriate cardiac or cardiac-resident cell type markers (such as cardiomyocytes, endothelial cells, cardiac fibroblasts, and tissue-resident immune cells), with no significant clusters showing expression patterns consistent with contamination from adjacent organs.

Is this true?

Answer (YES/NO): NO